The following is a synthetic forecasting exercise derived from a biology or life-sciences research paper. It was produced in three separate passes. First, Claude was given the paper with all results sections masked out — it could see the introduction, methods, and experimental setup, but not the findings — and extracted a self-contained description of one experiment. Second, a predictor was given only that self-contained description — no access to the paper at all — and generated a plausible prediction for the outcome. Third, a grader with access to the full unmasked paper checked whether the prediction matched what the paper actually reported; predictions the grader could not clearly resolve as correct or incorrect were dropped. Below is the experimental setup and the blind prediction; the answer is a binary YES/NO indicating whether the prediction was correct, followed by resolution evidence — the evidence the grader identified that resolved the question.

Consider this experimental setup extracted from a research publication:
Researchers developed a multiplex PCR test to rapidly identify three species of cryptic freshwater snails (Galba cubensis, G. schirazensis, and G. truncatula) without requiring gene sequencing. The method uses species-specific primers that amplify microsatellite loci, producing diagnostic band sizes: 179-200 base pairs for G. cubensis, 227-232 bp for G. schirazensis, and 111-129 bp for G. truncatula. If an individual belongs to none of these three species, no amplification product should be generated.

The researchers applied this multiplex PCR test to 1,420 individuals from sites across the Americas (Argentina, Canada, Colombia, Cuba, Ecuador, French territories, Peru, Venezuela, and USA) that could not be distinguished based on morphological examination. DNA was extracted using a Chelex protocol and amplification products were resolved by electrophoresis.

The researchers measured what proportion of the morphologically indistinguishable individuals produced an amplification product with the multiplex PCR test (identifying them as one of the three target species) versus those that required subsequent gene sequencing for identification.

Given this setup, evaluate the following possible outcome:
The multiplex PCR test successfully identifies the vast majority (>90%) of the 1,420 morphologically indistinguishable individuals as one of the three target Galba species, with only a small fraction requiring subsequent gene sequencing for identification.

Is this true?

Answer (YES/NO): NO